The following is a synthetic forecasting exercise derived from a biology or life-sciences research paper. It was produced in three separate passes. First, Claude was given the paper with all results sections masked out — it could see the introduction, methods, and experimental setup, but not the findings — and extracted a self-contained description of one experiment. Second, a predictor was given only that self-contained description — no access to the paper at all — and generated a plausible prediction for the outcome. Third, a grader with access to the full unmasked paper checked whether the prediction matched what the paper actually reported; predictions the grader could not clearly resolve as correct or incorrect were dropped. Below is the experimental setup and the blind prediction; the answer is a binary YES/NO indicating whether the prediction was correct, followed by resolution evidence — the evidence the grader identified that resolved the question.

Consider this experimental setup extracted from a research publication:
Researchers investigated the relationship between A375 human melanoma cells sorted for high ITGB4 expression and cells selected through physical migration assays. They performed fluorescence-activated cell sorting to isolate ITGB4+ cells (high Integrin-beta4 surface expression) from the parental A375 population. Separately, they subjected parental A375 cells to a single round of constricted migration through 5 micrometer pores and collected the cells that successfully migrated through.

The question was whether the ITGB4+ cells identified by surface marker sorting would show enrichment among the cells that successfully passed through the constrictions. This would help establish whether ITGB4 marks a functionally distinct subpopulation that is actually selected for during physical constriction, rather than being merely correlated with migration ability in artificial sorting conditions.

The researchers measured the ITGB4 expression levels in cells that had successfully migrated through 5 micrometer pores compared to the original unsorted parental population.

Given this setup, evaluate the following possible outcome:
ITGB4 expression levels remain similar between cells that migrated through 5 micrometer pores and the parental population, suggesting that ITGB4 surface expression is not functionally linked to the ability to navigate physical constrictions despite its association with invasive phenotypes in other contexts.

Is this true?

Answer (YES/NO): NO